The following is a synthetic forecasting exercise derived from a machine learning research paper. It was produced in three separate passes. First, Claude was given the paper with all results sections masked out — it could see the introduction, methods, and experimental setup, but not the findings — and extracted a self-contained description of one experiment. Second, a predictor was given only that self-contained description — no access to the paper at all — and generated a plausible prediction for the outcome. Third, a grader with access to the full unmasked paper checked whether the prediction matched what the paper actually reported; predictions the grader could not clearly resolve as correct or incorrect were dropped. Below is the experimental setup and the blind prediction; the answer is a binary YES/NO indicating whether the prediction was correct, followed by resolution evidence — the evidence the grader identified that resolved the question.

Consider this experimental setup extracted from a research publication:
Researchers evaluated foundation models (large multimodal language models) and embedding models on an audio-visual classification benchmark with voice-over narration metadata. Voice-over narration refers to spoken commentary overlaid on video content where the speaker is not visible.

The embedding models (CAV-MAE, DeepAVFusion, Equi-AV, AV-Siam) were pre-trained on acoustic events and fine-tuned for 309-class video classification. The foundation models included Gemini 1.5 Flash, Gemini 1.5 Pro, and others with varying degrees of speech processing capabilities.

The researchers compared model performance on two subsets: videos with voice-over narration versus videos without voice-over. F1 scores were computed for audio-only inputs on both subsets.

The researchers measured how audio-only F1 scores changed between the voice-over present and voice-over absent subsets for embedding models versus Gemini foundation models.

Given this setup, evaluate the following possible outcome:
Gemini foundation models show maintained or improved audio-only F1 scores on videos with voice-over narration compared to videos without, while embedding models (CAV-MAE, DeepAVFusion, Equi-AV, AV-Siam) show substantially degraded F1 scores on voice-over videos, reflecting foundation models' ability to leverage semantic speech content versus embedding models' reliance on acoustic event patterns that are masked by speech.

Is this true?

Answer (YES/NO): YES